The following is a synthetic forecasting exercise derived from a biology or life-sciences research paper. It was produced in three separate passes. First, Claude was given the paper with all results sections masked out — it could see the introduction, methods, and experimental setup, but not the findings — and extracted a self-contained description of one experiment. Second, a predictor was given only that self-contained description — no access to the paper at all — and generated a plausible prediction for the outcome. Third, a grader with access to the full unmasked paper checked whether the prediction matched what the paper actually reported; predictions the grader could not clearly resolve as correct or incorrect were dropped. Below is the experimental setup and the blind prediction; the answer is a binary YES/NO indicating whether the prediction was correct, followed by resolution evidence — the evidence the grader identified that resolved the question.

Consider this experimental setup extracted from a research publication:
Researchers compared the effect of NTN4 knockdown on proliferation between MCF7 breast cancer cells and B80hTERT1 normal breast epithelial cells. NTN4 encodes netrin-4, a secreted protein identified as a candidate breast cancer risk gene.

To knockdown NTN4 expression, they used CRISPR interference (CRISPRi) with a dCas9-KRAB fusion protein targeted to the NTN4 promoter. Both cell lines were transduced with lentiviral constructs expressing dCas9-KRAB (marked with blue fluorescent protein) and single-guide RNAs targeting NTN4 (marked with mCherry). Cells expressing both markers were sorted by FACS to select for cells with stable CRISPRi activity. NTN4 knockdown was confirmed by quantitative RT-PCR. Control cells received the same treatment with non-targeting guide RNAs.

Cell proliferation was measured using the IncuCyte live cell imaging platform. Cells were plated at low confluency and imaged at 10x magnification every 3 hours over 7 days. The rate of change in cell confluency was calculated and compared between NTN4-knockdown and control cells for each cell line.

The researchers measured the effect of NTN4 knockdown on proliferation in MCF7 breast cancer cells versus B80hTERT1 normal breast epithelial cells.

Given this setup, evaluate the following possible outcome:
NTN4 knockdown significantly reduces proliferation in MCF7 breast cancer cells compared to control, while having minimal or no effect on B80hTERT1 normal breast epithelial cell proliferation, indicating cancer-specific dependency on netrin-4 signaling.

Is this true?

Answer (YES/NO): NO